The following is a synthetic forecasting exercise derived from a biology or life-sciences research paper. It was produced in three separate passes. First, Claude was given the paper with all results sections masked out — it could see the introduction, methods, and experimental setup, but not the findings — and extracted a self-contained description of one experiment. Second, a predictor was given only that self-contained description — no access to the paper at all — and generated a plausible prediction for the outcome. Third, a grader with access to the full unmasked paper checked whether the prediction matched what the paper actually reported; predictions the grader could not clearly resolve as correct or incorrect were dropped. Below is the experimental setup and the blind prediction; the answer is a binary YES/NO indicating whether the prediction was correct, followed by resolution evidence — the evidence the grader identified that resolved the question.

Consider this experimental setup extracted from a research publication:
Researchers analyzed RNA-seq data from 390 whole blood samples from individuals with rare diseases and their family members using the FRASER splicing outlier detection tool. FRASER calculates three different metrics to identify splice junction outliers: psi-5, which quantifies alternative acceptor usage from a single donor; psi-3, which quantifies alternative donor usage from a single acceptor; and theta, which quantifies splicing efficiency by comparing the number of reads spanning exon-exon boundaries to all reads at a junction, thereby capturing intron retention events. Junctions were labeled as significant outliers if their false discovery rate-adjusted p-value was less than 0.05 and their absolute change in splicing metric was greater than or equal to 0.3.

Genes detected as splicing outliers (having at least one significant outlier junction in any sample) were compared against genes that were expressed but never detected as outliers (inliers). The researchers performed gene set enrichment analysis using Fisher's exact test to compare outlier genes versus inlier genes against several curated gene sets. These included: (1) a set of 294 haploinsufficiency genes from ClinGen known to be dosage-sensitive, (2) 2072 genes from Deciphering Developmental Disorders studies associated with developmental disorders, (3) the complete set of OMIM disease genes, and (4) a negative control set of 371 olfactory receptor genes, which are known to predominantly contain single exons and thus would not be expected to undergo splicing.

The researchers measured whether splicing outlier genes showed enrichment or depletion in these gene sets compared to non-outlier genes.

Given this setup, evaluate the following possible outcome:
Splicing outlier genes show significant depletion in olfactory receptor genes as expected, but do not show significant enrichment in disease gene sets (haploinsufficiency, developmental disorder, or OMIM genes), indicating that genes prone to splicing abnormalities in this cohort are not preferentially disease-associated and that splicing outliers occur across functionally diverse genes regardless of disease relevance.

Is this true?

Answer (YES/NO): NO